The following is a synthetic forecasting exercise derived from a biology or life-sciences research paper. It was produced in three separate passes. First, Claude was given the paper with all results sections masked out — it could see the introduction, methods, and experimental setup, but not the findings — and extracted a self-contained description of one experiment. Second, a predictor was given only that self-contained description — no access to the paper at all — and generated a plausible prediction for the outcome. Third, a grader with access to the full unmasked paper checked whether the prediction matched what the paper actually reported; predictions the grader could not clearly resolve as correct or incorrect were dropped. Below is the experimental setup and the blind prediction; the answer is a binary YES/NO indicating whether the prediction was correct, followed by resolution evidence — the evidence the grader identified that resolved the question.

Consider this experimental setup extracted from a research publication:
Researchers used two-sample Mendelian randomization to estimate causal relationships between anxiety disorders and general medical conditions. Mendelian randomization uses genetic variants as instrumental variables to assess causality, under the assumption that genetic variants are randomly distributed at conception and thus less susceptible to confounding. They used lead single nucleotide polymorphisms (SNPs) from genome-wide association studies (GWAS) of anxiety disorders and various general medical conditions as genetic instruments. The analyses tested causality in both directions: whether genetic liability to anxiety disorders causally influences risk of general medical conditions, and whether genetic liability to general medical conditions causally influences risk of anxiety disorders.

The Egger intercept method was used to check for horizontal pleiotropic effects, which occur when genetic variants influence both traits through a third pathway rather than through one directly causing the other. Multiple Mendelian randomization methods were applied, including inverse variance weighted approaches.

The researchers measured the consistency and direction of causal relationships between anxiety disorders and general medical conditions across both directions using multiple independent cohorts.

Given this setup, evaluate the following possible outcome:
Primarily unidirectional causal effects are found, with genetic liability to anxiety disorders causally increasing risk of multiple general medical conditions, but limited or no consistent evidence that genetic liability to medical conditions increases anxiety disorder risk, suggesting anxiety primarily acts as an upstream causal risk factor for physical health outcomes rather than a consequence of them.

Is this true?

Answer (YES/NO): YES